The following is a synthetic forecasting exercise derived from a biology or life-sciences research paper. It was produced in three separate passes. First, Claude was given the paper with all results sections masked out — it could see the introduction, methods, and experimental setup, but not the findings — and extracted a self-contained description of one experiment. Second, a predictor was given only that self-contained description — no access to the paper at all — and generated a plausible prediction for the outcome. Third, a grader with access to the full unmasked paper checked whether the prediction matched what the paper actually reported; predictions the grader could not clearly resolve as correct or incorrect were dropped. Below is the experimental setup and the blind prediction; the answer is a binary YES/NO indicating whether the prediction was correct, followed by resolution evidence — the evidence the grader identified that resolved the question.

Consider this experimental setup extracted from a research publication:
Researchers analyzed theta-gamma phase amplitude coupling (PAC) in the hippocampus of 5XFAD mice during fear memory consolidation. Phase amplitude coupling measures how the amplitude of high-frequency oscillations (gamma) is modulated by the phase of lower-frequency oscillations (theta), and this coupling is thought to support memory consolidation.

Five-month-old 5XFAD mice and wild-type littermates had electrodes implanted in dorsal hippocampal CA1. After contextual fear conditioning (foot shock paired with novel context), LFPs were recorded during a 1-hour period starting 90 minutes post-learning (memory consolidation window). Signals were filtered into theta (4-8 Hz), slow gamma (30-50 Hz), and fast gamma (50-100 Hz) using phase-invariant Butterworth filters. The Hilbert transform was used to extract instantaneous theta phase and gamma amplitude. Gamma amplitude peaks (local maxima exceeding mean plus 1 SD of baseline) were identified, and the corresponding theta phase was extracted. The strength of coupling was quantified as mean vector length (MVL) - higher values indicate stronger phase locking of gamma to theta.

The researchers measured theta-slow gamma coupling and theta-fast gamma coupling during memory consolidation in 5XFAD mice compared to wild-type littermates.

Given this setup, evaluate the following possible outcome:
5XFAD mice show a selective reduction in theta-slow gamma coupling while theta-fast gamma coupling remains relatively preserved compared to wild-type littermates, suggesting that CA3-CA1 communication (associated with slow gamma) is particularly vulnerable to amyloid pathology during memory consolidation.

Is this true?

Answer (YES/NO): NO